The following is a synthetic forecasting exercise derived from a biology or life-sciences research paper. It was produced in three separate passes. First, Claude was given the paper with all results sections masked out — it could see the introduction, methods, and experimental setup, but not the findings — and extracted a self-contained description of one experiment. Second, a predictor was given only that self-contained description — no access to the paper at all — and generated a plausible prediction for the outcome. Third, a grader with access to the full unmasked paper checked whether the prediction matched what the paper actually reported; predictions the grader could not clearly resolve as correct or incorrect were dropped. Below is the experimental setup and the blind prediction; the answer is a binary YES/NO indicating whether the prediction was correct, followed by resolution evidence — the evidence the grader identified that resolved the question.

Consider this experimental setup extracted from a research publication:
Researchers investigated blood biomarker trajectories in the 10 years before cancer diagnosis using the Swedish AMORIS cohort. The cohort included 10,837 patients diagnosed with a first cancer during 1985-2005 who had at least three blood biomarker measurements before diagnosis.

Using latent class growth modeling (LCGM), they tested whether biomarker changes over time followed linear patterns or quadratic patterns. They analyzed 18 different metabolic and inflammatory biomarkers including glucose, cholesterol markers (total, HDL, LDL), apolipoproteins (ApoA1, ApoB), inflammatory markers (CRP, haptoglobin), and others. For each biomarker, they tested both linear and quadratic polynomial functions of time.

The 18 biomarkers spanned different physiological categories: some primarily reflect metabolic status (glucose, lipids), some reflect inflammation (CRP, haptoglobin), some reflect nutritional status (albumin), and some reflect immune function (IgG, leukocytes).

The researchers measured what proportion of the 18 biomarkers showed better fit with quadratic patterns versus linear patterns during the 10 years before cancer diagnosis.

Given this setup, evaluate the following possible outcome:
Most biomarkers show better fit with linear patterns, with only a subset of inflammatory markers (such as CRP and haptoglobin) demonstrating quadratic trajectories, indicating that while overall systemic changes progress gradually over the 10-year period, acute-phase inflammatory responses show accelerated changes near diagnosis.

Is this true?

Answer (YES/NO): NO